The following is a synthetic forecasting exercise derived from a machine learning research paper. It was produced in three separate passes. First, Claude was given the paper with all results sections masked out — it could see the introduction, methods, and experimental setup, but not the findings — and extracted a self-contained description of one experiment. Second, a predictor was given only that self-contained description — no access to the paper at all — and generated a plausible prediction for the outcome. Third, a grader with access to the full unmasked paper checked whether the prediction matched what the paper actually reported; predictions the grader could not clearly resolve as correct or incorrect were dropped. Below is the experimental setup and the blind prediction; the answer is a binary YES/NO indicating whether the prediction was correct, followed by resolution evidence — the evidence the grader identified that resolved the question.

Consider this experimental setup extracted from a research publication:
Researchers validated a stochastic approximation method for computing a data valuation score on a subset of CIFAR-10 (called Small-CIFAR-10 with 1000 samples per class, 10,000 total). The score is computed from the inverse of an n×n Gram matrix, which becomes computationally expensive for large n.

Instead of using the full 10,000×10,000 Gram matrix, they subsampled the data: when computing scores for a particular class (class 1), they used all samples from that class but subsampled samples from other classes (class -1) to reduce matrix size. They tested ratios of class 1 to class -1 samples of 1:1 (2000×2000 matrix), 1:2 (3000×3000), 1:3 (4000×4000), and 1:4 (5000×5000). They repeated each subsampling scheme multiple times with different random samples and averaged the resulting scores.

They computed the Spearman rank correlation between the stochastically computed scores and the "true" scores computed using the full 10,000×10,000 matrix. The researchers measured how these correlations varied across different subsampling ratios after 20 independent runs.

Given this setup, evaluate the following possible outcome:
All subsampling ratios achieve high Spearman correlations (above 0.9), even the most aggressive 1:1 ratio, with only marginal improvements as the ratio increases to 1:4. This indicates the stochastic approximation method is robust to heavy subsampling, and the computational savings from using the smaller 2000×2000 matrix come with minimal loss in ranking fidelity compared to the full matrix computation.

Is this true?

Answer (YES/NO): NO